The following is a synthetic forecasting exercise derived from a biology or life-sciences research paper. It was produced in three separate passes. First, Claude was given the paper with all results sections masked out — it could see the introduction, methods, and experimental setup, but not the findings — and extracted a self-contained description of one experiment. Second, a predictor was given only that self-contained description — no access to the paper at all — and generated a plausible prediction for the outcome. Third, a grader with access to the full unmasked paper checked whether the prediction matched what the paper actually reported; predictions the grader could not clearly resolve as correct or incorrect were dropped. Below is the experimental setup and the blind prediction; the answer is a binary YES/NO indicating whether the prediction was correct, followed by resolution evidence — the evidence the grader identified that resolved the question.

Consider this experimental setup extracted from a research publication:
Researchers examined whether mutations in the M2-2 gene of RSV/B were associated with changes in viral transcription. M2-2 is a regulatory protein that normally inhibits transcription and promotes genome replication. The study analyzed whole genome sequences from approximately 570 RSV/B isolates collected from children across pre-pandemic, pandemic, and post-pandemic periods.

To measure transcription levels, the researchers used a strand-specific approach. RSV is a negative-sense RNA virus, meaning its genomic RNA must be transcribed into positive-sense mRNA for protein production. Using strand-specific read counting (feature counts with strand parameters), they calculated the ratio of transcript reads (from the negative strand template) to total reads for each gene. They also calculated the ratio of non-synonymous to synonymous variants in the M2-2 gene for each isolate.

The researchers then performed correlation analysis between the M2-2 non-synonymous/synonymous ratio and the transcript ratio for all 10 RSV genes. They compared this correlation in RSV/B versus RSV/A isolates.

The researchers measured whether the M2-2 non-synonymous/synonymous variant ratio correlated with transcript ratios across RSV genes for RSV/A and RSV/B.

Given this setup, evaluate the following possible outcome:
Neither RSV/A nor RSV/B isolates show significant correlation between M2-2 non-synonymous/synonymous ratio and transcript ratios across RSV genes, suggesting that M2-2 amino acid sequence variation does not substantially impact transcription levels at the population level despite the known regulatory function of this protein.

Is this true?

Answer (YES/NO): NO